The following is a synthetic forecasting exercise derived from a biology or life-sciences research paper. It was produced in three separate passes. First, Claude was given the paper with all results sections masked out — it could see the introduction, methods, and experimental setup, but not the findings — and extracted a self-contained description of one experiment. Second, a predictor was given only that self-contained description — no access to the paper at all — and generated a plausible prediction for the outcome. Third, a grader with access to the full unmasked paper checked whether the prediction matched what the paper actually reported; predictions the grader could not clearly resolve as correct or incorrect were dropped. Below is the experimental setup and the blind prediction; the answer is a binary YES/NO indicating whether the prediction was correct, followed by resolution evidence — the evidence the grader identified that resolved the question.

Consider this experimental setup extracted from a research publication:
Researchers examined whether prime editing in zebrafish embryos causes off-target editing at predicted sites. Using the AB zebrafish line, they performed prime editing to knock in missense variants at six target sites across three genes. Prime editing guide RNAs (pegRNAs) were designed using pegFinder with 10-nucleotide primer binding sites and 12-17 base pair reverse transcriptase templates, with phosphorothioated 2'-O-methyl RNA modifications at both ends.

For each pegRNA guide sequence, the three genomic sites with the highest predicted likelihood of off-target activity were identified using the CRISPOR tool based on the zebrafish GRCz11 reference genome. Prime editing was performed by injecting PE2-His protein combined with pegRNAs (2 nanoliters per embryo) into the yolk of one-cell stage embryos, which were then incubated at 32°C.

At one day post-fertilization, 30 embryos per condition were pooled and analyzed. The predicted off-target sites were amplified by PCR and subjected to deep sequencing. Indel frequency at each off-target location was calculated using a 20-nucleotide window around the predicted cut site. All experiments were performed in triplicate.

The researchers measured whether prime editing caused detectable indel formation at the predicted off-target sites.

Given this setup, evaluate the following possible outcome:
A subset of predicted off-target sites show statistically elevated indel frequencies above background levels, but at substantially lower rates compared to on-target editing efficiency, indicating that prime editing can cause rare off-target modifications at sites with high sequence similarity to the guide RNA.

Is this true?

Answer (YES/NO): NO